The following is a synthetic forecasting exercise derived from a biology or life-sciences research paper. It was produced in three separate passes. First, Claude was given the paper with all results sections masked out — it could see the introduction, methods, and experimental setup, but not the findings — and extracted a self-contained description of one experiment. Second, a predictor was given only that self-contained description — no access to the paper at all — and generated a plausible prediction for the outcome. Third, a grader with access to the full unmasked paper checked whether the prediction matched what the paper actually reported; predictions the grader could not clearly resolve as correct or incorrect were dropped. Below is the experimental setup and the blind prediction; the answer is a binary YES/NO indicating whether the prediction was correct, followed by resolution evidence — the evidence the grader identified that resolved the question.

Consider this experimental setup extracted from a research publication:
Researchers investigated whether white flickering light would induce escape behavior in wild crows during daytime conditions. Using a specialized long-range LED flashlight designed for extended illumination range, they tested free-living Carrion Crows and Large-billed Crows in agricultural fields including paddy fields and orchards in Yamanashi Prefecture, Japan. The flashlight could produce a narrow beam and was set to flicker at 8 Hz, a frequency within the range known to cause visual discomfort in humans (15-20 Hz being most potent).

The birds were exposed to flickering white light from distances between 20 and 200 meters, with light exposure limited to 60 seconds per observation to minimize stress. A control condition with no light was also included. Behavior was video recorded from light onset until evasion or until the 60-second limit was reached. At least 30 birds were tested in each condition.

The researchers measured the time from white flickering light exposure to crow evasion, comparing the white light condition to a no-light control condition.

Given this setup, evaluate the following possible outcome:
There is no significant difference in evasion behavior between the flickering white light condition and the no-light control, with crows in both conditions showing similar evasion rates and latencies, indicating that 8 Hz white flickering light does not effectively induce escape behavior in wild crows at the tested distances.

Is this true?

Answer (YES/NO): YES